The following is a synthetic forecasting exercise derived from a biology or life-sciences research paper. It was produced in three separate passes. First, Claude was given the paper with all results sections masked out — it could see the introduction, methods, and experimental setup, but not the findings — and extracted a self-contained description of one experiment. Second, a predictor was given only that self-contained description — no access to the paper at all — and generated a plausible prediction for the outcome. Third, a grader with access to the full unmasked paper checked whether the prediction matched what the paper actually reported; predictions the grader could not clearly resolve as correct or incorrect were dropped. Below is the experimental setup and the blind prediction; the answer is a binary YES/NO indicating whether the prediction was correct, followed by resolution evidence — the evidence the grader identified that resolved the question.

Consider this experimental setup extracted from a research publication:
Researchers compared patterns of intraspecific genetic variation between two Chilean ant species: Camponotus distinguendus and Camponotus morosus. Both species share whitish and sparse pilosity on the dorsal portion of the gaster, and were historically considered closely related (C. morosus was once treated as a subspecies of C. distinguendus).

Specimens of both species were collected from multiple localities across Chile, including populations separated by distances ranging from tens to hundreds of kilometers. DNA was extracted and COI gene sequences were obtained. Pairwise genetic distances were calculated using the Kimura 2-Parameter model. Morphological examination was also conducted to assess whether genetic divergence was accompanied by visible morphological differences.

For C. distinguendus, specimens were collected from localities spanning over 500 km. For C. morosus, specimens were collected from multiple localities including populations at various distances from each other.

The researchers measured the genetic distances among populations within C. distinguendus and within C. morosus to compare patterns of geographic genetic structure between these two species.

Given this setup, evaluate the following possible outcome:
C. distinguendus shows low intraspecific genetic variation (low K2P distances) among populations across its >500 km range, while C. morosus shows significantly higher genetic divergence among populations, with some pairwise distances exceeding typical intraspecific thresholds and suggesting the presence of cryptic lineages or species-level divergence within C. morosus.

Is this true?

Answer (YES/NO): YES